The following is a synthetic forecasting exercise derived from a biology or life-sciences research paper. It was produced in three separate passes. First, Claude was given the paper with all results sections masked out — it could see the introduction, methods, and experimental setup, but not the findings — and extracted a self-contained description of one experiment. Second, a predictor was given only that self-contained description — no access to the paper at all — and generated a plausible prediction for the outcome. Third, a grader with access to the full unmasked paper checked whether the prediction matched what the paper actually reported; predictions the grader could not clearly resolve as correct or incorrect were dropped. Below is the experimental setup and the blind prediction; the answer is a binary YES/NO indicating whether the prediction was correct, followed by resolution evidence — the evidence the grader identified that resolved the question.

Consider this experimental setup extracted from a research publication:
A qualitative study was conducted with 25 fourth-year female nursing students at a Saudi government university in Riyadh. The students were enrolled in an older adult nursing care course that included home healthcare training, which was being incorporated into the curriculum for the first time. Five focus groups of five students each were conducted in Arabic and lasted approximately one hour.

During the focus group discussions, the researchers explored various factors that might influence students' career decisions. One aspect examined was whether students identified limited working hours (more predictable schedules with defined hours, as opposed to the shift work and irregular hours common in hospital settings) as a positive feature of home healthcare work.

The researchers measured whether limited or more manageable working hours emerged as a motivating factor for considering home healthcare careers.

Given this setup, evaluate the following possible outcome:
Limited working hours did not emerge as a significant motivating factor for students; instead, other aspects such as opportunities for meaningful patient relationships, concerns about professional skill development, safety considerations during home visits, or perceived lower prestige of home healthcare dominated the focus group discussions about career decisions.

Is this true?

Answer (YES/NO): NO